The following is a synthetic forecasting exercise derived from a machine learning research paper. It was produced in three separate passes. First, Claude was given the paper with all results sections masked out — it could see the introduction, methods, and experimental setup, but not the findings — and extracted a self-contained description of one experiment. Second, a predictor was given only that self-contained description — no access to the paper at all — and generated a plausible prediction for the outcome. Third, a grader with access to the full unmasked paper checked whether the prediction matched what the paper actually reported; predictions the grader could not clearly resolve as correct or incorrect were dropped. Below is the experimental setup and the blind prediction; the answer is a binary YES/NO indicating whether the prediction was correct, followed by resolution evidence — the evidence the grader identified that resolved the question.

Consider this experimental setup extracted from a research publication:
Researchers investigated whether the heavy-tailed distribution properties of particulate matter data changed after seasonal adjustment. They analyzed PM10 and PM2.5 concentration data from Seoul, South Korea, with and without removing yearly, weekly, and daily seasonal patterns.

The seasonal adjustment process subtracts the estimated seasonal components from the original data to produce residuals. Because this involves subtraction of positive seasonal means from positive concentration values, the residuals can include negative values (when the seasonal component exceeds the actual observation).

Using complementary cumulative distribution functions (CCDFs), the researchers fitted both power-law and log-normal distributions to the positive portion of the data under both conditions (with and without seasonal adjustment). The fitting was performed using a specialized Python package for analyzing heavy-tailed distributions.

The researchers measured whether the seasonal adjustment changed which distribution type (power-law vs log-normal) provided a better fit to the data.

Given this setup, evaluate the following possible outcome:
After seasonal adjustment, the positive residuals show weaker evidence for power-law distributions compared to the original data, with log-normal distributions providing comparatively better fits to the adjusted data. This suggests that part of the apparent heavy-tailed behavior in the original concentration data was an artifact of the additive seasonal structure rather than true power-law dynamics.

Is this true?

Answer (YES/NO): NO